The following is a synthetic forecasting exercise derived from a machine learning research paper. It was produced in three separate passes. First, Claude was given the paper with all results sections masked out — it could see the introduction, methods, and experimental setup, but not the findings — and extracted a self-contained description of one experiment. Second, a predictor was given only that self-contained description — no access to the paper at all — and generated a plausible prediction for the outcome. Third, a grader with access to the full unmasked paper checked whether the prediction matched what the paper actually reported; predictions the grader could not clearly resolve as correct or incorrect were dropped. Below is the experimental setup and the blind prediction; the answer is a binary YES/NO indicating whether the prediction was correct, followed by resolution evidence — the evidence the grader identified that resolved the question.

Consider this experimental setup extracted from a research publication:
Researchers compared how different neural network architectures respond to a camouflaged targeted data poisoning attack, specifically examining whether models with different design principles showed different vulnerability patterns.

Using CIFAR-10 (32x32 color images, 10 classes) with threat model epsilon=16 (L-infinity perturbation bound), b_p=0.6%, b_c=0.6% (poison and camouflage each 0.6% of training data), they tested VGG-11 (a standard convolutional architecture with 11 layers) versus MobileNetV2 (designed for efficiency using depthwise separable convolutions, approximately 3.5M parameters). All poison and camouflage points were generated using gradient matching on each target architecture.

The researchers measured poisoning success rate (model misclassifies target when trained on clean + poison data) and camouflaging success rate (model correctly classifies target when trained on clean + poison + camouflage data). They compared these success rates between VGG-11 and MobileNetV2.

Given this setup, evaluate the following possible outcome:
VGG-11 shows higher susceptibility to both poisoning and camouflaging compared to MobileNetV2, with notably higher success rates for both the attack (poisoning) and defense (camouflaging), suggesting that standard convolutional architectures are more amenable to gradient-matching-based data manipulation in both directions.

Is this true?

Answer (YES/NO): YES